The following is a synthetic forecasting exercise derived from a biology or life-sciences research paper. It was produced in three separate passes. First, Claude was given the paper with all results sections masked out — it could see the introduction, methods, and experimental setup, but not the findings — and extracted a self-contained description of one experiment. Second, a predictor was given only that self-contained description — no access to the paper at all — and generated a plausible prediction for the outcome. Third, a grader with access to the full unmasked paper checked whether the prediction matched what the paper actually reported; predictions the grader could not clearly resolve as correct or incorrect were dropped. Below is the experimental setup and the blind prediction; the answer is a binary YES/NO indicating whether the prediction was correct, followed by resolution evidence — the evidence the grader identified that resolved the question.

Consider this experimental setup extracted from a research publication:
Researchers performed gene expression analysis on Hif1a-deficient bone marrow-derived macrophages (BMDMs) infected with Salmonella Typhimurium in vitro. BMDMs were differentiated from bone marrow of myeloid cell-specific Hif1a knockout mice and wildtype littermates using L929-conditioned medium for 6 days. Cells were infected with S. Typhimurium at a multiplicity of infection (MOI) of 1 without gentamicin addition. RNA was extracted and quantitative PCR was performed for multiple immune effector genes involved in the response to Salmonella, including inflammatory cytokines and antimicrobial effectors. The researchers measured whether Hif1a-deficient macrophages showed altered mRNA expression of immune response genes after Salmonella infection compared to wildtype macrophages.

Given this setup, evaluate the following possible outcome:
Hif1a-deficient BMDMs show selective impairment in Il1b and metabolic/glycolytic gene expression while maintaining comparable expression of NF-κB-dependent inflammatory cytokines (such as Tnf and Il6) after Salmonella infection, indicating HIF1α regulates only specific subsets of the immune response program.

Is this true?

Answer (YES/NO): NO